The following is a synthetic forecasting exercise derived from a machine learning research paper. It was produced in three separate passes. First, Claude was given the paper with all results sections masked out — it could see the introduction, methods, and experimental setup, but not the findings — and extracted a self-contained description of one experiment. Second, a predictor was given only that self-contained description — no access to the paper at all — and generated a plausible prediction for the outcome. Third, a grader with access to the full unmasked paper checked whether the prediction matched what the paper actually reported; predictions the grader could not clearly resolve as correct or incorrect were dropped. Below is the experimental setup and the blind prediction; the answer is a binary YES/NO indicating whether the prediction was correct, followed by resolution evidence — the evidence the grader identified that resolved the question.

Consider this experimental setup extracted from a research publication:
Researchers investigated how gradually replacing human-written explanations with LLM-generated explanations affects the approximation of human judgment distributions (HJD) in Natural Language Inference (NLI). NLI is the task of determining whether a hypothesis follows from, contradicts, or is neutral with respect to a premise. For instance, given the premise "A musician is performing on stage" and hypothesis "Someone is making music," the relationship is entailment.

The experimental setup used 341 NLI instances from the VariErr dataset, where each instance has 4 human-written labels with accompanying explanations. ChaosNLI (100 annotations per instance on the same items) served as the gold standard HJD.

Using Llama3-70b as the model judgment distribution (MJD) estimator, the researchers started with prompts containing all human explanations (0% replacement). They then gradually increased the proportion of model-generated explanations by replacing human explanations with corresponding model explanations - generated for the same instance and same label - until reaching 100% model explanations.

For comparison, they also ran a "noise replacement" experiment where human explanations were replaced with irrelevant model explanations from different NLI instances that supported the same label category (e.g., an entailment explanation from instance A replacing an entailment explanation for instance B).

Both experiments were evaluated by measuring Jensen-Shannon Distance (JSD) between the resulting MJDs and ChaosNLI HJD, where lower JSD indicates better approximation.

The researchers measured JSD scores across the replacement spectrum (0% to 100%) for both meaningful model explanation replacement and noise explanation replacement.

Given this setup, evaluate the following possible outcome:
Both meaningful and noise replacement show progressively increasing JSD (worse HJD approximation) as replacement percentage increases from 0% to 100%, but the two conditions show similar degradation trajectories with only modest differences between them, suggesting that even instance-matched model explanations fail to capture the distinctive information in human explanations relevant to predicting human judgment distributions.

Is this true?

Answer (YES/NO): NO